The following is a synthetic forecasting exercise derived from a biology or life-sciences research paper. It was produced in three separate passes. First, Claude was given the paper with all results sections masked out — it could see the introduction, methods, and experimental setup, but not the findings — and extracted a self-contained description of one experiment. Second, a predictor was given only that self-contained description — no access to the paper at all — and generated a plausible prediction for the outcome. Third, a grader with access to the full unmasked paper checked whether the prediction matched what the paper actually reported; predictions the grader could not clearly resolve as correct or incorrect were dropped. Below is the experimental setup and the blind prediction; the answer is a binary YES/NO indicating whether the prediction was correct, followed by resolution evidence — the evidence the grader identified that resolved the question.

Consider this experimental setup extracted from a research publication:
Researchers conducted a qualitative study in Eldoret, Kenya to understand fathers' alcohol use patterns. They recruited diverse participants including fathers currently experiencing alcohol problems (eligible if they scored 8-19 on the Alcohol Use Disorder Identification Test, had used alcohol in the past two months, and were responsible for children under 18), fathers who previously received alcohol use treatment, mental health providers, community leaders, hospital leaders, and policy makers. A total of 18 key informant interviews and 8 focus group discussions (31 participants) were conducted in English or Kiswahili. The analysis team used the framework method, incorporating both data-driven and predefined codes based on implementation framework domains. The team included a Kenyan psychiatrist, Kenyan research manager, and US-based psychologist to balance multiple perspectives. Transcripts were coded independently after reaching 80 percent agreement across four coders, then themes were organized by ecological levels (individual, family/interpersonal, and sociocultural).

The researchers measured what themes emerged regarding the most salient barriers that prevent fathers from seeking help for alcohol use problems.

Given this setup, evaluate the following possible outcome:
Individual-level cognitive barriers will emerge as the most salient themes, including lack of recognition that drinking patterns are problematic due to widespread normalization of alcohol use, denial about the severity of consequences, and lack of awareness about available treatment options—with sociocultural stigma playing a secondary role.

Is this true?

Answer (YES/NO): NO